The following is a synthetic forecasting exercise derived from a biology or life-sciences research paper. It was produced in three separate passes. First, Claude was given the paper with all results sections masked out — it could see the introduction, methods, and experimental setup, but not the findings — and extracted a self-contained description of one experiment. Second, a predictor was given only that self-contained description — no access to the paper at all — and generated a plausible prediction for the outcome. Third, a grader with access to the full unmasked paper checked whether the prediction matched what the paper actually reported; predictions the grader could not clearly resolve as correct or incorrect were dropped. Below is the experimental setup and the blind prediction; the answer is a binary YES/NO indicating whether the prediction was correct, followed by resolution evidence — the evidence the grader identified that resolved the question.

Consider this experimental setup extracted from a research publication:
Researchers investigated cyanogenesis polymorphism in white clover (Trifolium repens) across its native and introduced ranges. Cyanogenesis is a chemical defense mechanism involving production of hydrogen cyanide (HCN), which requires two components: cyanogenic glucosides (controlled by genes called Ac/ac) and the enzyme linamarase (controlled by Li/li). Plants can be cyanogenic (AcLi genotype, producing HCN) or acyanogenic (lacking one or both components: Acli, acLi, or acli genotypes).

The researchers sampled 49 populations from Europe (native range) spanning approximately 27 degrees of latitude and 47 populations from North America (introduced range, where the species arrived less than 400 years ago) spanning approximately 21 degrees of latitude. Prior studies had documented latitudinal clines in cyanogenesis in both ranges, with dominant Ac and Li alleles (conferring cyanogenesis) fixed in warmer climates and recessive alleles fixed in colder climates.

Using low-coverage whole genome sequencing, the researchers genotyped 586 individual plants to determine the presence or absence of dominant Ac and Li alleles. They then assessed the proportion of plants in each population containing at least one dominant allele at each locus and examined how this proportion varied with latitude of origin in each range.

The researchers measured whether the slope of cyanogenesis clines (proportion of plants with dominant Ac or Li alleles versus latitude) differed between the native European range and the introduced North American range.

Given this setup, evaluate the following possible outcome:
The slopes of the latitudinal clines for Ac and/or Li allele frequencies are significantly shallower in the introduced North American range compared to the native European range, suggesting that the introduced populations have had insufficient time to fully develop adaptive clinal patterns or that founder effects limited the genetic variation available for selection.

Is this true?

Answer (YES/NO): NO